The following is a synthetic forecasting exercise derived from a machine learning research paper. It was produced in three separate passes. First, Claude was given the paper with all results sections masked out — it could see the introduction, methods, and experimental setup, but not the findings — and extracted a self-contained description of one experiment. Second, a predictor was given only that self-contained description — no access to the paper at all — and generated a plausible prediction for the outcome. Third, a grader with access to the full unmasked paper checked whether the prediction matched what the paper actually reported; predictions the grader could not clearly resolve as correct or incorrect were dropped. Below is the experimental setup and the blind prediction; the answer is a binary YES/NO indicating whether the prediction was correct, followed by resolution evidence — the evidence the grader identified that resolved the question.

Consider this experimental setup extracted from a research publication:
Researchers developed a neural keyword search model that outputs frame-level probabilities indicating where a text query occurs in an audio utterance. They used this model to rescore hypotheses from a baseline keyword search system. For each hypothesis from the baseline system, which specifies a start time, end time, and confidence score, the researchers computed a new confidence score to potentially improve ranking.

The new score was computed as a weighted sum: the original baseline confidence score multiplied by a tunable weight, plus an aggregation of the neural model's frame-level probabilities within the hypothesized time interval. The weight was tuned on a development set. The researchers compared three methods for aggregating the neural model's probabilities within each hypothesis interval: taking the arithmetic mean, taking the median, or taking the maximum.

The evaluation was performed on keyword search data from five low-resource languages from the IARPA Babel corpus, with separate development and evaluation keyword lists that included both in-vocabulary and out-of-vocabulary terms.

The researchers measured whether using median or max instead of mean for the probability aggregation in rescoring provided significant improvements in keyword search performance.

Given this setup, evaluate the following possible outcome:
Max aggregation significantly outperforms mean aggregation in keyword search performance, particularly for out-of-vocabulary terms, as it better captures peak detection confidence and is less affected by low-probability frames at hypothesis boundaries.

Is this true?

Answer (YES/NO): NO